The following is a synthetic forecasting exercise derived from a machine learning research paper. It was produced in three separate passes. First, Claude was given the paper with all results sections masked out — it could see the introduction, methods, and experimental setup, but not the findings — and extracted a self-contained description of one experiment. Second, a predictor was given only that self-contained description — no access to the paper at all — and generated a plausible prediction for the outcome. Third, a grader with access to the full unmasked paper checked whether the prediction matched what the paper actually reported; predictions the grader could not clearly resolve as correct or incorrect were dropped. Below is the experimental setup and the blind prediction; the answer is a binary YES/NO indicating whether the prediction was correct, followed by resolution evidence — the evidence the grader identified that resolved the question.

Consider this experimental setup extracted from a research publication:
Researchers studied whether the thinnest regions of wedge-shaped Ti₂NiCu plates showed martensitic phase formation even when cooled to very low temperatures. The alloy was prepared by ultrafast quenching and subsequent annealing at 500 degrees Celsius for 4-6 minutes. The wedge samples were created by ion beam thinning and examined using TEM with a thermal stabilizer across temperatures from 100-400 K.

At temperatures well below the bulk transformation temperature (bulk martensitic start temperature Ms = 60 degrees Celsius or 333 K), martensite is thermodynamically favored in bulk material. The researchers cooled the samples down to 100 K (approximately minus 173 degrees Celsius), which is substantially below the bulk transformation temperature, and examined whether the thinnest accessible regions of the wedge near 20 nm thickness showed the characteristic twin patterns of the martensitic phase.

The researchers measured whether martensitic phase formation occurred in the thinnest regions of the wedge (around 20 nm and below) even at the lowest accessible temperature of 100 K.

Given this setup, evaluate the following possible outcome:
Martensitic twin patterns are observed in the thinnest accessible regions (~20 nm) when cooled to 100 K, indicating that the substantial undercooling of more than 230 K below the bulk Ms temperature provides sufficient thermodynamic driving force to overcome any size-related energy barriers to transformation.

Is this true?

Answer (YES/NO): NO